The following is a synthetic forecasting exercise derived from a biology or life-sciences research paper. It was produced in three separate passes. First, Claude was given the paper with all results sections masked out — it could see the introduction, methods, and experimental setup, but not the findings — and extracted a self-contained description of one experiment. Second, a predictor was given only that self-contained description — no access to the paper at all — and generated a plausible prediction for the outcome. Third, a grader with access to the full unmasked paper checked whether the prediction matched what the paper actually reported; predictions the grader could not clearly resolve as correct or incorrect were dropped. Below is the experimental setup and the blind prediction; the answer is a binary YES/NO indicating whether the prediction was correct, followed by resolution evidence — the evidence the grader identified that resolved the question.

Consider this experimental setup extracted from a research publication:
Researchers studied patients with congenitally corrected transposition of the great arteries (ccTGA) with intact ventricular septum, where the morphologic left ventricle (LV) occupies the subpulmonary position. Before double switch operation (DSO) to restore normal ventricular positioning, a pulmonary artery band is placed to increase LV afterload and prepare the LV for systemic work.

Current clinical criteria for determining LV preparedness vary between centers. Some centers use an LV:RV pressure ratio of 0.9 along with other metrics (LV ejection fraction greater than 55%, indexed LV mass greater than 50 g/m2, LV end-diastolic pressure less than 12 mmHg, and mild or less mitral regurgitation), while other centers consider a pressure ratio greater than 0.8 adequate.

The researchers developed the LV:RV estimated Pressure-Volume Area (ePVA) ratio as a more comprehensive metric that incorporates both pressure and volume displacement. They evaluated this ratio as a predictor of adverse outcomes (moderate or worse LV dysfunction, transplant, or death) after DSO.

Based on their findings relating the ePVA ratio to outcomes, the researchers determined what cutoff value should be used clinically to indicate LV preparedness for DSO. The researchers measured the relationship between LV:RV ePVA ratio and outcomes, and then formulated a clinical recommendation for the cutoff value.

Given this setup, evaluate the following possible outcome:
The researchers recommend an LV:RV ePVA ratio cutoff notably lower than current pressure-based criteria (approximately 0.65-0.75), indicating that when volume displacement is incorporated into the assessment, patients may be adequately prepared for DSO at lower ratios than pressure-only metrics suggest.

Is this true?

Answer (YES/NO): YES